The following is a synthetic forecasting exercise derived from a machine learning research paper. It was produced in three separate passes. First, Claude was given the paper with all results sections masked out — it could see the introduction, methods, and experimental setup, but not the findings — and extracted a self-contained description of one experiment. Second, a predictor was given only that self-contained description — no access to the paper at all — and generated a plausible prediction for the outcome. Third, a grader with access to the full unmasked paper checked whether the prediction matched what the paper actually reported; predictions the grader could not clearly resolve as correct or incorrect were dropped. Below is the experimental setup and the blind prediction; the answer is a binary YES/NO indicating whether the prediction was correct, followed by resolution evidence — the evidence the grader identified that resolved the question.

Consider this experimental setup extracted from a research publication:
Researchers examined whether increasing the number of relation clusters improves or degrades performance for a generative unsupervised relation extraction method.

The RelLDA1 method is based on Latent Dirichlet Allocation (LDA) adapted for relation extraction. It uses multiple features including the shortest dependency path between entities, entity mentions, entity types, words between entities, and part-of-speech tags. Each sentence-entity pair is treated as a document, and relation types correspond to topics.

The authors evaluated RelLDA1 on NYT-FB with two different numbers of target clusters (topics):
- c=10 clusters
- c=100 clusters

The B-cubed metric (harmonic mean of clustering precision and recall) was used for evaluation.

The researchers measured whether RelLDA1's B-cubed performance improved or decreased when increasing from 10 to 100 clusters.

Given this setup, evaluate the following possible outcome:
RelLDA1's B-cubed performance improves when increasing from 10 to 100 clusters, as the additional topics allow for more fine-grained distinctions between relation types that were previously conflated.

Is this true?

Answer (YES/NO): NO